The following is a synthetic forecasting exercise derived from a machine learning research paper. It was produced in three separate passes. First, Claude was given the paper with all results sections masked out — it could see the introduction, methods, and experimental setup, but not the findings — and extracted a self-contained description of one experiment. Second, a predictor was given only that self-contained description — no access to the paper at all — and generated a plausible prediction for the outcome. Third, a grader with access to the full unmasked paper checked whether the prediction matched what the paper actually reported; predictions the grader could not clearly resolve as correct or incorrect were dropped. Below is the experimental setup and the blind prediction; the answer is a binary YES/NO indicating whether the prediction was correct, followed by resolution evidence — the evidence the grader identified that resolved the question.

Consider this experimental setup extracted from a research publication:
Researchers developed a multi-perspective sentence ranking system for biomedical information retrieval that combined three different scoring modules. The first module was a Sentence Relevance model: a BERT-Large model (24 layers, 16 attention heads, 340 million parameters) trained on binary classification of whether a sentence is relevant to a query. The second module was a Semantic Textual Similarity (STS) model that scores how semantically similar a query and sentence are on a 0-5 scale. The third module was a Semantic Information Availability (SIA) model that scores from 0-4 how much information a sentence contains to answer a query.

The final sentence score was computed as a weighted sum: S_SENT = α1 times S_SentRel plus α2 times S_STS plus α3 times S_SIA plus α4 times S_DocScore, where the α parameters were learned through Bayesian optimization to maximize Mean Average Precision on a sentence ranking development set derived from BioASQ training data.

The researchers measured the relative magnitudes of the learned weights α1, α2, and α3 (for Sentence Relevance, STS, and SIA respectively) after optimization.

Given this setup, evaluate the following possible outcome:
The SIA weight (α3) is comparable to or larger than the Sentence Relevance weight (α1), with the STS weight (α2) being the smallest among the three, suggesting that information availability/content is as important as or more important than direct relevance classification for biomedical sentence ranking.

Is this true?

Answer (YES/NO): NO